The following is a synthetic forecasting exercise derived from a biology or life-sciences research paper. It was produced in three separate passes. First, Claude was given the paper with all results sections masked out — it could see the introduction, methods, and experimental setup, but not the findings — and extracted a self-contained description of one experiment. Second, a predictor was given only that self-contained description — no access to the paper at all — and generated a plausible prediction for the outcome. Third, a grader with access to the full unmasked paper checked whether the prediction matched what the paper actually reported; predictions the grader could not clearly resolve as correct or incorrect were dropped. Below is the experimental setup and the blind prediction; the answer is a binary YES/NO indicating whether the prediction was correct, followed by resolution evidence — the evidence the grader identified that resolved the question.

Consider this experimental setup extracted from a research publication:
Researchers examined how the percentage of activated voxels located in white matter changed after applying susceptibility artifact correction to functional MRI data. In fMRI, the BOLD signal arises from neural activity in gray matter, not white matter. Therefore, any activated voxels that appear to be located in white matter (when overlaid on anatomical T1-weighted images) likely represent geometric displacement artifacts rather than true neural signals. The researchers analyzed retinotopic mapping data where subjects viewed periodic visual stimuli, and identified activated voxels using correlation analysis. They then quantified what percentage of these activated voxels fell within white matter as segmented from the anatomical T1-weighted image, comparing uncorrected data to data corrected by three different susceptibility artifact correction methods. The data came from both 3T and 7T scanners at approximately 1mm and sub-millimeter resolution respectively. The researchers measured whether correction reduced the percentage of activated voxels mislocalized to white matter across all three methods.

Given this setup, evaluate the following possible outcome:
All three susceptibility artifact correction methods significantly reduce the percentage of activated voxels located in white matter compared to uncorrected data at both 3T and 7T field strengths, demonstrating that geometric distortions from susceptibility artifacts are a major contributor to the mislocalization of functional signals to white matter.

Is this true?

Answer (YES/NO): YES